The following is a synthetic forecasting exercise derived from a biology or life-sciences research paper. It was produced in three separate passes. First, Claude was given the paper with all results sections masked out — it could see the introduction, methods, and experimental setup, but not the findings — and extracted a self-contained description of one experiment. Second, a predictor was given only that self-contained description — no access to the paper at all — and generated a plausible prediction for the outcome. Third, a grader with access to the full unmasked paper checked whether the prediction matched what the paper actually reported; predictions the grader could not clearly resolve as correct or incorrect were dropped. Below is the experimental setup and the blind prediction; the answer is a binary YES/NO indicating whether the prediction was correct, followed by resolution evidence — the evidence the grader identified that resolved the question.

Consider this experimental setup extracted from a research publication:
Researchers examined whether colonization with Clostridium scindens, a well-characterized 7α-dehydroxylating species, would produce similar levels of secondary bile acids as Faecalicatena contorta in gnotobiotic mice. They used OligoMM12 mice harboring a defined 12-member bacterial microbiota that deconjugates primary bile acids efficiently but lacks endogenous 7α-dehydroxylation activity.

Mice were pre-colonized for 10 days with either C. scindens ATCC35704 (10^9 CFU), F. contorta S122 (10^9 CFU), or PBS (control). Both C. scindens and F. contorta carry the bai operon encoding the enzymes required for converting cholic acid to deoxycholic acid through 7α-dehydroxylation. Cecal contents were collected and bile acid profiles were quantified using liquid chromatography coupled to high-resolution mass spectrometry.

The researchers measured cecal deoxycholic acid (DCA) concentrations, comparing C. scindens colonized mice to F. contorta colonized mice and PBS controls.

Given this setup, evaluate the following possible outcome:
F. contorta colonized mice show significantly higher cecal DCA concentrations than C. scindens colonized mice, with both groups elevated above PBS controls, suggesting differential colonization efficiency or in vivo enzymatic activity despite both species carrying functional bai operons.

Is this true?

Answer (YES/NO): NO